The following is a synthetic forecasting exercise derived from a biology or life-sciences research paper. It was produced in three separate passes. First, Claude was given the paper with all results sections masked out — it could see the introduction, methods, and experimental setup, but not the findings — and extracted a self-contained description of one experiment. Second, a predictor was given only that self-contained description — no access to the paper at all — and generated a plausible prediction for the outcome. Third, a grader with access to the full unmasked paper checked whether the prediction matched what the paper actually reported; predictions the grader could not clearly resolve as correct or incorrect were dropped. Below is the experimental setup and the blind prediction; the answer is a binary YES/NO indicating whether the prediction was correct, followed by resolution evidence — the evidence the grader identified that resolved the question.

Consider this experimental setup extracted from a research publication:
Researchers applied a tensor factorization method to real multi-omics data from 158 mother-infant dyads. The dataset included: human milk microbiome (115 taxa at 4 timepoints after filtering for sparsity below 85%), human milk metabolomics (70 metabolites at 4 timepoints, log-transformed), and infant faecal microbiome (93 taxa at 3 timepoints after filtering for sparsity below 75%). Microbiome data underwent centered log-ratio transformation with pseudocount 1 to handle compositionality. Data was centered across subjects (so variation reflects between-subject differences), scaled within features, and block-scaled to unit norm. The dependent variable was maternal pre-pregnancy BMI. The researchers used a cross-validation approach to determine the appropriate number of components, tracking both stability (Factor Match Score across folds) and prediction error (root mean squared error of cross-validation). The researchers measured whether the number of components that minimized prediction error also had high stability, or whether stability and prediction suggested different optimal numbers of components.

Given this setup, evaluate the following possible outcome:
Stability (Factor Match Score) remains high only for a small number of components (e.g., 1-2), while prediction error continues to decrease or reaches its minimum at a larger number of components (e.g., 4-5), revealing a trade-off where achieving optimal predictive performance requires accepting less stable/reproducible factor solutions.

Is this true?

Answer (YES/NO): NO